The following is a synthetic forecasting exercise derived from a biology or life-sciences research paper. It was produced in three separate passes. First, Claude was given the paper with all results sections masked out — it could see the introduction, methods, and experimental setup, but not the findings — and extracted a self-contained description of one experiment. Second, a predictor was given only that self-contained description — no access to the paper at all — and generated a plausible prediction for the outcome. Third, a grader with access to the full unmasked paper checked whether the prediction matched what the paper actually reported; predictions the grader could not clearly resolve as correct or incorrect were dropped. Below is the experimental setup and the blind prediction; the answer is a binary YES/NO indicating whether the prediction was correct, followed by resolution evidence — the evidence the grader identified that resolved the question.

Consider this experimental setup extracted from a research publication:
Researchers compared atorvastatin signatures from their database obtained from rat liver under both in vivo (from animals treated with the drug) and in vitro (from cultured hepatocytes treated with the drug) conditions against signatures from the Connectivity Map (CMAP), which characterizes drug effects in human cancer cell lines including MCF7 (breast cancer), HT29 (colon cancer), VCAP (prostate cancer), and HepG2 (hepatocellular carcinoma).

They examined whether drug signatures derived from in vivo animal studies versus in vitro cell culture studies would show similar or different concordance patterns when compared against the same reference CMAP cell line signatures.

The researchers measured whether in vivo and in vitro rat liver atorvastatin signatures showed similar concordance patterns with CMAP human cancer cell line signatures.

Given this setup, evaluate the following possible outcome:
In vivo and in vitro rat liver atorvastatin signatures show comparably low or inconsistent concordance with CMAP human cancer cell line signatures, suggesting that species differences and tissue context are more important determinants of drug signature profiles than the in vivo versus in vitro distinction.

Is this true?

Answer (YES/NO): NO